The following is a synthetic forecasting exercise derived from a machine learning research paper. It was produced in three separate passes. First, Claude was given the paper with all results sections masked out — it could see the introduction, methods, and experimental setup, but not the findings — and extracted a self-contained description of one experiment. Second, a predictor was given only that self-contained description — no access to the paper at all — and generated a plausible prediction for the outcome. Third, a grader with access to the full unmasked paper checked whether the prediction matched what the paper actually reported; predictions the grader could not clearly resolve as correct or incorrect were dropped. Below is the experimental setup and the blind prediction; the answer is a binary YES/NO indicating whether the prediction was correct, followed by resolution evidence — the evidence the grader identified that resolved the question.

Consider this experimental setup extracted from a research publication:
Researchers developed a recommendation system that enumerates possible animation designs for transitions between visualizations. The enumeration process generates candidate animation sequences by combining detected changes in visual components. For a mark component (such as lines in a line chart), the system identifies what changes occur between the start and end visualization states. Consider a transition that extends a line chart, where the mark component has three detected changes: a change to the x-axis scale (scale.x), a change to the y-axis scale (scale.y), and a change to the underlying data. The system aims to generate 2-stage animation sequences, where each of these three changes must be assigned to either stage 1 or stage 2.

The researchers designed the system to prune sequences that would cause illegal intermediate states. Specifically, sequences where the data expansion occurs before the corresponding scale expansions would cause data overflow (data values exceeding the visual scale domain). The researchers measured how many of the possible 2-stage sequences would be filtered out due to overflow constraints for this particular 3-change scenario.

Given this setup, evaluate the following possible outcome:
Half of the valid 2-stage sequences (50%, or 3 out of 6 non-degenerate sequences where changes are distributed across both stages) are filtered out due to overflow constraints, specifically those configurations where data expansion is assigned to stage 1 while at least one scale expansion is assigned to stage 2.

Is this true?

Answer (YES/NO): NO